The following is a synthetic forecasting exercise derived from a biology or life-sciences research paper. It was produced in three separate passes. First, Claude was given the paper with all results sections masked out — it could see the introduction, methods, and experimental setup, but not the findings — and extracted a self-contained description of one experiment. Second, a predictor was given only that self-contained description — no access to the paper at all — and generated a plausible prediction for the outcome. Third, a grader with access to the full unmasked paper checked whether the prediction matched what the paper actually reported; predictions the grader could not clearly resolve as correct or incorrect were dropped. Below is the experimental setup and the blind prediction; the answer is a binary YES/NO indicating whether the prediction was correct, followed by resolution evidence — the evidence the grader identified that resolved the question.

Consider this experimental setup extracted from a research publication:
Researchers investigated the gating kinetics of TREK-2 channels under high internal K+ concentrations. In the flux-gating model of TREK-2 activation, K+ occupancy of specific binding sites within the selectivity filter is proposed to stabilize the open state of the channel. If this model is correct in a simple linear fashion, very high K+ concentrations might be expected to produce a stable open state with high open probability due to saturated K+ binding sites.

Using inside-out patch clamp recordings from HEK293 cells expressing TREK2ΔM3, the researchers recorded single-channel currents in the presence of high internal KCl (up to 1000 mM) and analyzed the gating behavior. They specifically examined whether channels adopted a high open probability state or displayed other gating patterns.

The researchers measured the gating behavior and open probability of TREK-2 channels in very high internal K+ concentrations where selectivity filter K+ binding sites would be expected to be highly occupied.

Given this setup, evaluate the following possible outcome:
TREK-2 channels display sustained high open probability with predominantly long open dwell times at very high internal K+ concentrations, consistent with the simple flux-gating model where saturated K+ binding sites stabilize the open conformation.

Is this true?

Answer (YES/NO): NO